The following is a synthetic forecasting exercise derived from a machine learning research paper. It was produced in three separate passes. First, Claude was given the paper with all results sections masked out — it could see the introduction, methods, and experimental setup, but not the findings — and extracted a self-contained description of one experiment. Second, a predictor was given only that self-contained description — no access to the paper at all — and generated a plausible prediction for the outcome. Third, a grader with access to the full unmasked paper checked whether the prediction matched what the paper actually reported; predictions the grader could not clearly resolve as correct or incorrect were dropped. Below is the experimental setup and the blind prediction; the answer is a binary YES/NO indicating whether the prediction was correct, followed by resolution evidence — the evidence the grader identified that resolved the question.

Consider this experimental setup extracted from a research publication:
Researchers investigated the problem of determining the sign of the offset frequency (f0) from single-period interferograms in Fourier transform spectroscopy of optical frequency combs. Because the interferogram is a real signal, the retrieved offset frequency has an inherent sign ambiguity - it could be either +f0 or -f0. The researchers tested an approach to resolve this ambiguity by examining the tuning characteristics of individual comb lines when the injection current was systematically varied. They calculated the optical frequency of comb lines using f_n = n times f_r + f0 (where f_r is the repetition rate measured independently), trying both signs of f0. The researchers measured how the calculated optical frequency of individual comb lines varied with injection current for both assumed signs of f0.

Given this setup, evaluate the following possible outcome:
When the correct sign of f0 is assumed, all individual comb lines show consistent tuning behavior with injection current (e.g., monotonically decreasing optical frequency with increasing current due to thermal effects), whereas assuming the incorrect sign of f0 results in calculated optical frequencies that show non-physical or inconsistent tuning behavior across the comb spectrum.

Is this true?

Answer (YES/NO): YES